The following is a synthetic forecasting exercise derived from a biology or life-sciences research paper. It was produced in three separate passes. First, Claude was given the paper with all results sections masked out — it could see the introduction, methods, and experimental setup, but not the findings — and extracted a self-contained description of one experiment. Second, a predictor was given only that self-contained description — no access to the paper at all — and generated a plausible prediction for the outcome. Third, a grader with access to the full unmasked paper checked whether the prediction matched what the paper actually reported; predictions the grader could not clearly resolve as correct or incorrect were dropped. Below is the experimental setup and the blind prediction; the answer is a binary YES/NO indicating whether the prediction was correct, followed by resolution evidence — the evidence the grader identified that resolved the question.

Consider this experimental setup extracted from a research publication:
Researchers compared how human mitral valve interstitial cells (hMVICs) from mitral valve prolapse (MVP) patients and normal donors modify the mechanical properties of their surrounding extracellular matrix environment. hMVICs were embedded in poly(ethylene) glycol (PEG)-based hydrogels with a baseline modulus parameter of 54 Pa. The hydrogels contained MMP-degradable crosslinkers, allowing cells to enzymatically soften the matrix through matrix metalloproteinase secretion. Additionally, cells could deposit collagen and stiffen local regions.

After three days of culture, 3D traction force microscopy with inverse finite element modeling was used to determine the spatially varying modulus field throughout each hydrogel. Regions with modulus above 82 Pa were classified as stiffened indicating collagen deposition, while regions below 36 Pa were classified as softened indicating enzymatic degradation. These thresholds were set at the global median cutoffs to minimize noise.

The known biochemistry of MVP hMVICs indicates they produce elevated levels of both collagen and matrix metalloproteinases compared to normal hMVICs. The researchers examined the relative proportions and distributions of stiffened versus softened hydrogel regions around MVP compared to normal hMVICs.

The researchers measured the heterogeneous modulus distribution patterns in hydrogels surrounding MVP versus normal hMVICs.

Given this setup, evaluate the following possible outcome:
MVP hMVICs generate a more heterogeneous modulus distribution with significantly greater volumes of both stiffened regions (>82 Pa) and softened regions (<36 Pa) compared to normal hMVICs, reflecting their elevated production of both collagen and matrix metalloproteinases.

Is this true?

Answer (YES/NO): NO